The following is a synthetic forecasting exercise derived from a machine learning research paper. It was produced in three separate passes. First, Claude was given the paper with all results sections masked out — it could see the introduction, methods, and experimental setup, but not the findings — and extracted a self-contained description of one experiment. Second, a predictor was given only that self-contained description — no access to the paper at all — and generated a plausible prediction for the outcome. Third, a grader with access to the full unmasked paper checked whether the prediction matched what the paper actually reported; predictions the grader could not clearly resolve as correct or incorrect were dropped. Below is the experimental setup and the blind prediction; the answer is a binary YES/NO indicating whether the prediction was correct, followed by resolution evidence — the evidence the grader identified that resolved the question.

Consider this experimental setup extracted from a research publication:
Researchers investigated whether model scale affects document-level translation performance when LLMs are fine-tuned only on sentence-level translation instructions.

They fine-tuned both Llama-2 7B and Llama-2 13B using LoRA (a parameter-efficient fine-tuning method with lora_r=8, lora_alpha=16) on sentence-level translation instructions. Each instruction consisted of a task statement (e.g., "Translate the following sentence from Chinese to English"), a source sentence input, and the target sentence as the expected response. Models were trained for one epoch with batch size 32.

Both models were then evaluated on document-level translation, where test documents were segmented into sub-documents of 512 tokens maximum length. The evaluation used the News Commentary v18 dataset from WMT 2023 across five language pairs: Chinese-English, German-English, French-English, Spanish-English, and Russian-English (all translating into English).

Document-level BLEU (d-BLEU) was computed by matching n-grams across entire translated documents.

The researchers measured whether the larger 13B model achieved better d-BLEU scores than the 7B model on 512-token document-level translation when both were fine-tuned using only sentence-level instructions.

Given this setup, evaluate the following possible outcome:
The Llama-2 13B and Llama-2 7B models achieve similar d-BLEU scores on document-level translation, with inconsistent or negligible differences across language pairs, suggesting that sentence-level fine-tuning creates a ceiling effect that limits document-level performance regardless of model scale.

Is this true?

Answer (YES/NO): NO